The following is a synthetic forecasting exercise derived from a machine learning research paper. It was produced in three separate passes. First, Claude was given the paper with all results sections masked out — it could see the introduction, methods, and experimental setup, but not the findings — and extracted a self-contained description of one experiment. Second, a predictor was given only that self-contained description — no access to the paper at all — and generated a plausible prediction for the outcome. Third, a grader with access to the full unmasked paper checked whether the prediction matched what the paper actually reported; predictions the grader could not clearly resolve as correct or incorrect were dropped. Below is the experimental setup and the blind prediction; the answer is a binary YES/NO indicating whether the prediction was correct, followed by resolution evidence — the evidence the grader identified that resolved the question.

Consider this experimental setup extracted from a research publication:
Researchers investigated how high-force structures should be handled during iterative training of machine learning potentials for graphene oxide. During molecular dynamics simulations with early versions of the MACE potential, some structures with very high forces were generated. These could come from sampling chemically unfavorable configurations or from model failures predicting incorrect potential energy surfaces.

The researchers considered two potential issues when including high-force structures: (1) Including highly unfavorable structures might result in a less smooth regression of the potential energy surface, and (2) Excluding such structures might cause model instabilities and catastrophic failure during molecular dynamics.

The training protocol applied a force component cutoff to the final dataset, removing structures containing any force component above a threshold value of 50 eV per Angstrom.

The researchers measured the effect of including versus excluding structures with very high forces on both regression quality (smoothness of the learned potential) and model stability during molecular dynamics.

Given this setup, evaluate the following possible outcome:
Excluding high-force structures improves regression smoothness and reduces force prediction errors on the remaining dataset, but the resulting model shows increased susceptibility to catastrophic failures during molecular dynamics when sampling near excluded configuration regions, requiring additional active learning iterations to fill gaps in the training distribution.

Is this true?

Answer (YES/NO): YES